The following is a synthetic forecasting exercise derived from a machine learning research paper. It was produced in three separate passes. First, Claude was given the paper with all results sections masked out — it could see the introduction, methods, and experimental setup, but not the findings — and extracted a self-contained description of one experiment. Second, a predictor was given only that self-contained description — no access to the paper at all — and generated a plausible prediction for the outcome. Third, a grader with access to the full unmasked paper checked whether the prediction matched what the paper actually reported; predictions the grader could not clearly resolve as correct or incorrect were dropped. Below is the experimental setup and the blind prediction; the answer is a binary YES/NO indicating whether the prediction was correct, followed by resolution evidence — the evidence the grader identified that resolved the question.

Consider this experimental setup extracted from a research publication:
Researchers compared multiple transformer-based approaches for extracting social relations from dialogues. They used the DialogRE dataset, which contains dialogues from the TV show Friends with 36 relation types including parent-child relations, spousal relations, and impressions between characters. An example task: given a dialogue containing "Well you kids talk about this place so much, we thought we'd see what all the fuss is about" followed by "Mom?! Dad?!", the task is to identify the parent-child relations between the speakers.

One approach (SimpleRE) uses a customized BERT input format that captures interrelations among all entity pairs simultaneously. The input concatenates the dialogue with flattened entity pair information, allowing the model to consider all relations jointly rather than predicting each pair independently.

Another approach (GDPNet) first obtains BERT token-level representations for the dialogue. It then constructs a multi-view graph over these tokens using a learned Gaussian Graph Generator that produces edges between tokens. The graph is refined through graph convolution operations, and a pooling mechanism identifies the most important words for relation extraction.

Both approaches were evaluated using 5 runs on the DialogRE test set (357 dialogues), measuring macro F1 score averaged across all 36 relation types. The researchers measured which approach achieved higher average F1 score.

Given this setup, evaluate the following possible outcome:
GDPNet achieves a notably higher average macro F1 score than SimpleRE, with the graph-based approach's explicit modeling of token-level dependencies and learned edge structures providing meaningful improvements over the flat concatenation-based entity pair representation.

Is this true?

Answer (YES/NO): NO